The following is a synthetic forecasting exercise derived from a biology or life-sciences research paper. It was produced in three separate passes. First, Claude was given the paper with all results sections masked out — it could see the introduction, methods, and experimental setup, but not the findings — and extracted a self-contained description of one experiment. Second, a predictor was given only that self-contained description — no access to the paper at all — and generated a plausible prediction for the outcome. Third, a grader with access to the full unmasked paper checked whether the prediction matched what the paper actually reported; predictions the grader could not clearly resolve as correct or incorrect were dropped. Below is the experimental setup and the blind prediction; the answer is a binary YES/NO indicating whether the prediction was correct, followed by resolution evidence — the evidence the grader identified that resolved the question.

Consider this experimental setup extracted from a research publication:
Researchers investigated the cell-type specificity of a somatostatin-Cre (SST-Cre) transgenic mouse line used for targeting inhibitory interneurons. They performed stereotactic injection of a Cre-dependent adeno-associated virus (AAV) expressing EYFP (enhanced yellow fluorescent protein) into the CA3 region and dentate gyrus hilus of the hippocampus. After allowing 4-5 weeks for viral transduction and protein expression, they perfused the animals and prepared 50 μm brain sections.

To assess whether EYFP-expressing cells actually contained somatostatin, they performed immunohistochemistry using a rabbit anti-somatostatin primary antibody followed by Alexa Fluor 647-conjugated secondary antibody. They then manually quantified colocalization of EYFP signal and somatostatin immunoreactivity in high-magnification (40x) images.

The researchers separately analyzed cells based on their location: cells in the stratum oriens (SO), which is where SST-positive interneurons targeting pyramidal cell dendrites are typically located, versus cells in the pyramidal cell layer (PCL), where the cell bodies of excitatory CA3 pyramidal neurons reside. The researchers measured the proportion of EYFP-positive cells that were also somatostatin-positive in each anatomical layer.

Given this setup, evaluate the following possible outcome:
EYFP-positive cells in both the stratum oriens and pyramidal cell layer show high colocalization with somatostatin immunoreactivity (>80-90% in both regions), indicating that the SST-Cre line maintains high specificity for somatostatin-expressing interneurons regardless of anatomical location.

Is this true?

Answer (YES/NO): NO